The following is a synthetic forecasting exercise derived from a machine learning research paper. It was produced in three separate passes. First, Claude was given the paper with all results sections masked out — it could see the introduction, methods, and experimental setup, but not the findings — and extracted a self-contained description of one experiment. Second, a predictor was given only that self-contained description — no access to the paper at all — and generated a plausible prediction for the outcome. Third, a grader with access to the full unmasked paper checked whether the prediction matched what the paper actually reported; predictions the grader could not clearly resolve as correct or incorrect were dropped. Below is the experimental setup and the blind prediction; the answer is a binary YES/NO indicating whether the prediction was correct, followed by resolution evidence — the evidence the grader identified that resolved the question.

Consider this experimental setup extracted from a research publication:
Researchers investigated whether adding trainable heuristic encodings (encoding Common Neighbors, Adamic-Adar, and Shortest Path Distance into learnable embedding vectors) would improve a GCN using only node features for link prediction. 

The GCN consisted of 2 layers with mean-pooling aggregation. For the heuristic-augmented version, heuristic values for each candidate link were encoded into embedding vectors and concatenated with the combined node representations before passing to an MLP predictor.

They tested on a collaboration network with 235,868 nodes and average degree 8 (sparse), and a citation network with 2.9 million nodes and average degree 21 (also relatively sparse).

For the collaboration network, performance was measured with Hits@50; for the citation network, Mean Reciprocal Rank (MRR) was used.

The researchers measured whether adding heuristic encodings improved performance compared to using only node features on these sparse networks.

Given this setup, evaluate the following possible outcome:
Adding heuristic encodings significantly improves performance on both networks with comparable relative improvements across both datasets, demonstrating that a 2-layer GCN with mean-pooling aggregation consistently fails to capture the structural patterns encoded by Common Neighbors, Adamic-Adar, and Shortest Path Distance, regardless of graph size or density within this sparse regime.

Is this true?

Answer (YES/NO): YES